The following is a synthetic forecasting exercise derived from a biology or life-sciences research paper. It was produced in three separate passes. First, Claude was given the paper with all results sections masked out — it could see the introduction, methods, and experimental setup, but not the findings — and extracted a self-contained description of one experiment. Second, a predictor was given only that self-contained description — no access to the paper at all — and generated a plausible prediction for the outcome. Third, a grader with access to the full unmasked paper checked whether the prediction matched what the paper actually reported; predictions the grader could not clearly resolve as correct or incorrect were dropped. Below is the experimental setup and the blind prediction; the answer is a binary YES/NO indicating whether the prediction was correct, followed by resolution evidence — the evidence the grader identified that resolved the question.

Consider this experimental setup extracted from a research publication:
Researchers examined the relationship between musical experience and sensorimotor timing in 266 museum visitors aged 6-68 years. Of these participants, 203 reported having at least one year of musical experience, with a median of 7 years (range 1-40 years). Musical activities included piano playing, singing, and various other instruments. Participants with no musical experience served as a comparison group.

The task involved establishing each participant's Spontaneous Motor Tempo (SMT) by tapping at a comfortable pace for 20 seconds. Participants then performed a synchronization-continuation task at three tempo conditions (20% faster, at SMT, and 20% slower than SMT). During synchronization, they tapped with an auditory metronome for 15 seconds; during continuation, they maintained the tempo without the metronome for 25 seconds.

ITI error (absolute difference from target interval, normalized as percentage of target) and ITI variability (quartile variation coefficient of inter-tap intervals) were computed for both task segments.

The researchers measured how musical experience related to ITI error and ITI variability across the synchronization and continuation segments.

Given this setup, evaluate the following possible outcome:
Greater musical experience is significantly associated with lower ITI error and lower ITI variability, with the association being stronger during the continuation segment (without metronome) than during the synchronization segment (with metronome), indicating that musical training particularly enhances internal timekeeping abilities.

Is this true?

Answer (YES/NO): NO